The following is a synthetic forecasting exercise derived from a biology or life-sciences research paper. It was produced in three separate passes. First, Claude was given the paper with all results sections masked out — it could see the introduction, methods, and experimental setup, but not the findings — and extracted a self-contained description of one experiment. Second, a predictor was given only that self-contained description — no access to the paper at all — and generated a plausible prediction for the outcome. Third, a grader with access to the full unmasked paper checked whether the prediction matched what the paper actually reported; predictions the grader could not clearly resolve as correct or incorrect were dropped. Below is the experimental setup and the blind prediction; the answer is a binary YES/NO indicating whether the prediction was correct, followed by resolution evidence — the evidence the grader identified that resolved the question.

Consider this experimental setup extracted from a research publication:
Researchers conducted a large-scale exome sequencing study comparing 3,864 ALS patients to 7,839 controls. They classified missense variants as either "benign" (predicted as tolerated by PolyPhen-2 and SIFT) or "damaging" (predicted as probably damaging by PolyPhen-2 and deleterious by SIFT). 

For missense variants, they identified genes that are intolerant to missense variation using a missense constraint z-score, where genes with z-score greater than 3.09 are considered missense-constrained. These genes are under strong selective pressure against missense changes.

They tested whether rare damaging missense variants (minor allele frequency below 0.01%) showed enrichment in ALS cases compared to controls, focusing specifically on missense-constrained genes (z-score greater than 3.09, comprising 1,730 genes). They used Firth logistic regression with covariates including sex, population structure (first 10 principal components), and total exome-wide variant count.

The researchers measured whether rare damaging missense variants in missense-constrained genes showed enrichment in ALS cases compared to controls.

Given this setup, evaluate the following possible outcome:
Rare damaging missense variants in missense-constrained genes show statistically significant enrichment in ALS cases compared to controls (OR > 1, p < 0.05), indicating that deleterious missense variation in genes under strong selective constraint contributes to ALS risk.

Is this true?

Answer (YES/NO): YES